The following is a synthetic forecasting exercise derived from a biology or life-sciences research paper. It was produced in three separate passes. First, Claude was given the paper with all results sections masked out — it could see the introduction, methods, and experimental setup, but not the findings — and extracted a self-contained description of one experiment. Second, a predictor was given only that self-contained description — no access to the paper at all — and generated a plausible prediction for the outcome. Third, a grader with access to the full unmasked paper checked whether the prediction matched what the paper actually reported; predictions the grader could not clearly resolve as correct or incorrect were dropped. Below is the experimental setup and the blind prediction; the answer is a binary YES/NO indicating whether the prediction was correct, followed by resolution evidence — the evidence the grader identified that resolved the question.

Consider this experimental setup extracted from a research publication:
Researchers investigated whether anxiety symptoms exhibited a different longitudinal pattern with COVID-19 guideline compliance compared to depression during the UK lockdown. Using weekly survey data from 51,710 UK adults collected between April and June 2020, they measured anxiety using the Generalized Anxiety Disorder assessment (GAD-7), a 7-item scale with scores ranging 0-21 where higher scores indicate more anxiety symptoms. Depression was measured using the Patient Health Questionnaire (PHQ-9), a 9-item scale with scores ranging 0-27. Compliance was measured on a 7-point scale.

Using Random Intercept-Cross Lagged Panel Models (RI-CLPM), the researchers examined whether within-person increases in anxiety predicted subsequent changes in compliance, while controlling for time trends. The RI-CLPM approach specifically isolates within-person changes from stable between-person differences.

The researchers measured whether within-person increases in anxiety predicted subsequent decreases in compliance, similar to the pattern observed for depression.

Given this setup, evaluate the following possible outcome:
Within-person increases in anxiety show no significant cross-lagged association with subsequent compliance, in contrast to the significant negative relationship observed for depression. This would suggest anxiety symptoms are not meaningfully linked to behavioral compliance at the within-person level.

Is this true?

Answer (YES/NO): NO